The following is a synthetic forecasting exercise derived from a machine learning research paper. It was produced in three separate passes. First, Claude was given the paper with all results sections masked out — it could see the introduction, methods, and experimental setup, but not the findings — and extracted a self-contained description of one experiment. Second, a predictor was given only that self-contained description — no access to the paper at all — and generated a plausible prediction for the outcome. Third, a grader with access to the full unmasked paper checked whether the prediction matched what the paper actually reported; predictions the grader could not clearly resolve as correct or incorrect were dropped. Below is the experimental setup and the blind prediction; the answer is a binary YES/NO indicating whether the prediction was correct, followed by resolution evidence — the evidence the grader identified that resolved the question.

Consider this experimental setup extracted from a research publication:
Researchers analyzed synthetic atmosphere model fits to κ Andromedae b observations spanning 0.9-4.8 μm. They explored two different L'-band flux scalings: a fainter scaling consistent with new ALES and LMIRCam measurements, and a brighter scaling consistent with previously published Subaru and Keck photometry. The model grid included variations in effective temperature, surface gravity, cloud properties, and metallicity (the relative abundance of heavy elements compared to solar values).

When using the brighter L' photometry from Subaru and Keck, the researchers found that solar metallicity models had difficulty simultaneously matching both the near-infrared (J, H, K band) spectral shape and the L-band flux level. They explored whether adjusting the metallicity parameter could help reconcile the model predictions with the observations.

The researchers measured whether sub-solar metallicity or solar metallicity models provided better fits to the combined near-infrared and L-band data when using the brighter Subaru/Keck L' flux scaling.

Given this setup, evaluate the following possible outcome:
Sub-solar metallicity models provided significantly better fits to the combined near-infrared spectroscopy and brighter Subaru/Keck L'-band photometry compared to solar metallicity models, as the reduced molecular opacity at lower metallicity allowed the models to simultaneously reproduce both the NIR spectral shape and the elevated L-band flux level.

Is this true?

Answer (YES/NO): NO